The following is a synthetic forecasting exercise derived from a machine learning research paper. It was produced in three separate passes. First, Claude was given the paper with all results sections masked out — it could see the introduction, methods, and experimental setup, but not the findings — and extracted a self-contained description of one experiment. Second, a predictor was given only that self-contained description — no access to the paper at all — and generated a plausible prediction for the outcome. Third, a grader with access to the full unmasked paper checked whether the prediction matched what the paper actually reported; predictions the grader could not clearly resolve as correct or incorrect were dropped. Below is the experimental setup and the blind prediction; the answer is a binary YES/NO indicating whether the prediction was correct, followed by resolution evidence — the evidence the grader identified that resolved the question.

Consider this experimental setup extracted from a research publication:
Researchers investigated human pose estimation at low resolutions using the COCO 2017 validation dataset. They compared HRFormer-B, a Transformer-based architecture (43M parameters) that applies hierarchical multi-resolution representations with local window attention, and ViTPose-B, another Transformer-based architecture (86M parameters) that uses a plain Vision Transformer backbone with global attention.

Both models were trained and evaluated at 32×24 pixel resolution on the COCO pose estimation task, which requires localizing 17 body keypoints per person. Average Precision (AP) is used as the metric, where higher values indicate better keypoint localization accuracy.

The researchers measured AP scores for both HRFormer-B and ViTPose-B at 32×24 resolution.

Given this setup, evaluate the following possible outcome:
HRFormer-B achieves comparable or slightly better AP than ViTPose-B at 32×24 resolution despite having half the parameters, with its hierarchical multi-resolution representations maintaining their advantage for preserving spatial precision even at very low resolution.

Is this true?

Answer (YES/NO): NO